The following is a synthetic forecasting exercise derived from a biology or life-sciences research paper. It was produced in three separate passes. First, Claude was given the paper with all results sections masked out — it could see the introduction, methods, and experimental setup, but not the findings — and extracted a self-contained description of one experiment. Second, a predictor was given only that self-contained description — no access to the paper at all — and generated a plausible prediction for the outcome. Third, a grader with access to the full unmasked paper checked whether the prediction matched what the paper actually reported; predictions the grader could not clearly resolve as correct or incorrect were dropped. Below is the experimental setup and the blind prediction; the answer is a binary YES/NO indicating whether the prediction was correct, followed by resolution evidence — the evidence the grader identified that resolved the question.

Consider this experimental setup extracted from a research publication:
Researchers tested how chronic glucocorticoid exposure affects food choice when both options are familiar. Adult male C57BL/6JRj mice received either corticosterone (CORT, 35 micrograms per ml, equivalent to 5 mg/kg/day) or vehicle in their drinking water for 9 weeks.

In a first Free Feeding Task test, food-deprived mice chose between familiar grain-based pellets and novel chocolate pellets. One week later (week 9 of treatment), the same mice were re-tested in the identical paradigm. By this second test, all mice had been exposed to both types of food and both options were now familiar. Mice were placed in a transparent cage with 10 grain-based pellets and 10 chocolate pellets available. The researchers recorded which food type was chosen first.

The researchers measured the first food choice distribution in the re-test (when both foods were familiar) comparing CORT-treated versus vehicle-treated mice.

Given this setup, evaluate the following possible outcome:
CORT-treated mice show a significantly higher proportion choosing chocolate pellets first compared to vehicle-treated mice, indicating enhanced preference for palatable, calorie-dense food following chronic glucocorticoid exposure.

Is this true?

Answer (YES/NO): NO